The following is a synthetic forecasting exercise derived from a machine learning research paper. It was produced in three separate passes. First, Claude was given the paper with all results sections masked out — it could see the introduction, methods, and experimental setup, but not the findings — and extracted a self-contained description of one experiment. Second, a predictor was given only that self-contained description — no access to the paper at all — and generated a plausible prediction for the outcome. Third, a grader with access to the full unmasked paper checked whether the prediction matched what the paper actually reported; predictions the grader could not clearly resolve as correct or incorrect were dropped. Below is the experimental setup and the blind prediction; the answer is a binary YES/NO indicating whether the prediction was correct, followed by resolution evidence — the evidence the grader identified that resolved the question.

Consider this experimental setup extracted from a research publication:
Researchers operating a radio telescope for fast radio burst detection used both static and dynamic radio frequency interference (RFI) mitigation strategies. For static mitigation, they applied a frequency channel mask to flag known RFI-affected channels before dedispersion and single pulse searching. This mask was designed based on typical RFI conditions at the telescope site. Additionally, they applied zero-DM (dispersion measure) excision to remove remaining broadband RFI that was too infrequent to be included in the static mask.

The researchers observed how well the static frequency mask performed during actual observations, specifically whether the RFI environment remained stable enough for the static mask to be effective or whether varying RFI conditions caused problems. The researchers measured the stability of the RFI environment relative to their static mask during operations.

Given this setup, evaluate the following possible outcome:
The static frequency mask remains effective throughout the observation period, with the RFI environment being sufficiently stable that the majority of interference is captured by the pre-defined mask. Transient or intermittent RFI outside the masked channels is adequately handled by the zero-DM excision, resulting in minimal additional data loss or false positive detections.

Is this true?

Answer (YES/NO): NO